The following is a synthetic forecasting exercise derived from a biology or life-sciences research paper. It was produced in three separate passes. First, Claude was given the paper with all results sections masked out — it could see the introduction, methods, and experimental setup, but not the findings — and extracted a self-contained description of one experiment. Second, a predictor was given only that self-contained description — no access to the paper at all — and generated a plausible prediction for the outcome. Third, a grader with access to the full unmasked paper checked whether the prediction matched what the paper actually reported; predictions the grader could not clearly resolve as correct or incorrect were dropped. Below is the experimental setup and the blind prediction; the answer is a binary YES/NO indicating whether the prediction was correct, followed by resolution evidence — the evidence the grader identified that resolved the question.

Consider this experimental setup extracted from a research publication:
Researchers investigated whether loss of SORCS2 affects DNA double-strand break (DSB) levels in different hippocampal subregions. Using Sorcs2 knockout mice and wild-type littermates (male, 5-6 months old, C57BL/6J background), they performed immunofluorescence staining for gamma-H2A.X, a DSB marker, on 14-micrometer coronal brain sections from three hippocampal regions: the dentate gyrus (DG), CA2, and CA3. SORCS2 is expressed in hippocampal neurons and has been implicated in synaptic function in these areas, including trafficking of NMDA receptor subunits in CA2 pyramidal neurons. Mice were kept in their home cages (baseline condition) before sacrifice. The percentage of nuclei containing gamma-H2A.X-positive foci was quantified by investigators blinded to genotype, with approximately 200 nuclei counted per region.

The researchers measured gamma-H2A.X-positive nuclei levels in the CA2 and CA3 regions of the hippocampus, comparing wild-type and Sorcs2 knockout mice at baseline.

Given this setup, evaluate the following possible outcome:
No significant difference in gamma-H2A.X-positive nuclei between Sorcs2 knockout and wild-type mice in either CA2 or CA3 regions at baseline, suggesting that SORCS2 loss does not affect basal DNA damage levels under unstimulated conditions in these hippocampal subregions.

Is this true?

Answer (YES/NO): YES